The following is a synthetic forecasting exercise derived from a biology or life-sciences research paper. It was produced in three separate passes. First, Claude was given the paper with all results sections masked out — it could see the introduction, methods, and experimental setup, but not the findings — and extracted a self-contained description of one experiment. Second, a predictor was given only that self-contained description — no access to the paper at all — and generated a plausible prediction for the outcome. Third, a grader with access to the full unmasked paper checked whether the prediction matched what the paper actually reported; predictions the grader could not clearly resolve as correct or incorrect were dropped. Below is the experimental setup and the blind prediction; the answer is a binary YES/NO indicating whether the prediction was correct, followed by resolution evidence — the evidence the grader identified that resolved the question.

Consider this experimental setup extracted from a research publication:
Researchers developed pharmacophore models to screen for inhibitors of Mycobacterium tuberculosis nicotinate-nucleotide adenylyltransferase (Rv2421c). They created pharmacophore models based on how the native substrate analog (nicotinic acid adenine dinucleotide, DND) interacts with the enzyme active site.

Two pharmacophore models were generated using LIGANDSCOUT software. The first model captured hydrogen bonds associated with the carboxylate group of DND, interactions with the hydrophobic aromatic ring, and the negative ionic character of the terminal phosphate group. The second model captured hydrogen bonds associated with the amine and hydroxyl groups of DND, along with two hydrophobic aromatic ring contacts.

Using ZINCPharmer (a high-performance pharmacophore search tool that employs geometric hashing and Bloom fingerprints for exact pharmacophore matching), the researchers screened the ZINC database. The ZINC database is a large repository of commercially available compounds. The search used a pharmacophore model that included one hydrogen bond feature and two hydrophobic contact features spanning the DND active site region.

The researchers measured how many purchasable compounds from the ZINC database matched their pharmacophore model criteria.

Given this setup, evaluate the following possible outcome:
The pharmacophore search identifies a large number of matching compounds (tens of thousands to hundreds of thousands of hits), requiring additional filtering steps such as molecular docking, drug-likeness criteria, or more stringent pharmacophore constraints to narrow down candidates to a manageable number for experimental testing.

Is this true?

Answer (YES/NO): NO